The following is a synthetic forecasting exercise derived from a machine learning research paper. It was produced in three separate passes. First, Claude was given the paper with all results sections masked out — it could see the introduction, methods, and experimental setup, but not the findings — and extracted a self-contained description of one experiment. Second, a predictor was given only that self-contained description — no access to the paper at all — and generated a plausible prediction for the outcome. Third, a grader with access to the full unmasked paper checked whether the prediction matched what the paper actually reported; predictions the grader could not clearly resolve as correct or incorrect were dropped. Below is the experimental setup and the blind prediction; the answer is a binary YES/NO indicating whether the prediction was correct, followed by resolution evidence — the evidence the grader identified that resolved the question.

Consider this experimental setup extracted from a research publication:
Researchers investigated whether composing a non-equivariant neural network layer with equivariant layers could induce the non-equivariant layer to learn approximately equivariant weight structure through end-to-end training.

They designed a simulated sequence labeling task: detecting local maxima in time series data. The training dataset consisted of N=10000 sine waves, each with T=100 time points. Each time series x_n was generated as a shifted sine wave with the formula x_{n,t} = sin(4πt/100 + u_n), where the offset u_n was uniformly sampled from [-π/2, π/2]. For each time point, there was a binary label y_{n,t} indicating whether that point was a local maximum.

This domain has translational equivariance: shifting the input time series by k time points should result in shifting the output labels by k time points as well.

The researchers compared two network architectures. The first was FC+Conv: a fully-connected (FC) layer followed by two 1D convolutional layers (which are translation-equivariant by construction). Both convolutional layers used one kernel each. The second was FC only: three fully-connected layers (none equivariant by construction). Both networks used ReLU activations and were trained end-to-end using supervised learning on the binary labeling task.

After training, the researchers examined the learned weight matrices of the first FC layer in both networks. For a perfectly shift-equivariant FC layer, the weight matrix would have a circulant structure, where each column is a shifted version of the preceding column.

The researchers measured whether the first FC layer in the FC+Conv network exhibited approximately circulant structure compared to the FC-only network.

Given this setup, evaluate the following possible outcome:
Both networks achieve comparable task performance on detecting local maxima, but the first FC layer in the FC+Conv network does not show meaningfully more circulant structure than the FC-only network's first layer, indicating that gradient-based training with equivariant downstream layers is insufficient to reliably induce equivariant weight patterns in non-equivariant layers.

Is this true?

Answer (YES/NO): NO